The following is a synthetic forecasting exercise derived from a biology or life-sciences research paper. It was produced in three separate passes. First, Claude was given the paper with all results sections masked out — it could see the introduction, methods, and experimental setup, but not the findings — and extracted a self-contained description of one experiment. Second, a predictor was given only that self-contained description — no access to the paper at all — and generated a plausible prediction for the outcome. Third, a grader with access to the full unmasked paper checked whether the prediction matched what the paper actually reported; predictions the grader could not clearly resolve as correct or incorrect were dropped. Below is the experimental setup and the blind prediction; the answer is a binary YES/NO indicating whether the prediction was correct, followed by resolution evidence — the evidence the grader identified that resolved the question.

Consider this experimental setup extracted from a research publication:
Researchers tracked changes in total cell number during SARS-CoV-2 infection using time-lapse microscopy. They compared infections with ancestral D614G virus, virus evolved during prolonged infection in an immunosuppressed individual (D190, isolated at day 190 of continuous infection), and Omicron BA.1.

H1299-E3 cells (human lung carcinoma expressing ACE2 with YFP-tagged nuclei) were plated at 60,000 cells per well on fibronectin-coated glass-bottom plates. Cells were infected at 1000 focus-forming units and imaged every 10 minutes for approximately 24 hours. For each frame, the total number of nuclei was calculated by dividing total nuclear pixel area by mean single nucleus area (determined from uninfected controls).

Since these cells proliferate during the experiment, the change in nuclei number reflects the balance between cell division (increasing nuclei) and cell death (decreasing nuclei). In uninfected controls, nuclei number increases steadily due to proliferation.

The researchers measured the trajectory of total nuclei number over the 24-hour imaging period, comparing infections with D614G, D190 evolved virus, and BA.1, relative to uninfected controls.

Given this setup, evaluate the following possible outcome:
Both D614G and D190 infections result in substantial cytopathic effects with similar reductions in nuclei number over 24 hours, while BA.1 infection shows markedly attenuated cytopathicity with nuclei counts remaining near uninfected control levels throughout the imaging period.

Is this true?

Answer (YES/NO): NO